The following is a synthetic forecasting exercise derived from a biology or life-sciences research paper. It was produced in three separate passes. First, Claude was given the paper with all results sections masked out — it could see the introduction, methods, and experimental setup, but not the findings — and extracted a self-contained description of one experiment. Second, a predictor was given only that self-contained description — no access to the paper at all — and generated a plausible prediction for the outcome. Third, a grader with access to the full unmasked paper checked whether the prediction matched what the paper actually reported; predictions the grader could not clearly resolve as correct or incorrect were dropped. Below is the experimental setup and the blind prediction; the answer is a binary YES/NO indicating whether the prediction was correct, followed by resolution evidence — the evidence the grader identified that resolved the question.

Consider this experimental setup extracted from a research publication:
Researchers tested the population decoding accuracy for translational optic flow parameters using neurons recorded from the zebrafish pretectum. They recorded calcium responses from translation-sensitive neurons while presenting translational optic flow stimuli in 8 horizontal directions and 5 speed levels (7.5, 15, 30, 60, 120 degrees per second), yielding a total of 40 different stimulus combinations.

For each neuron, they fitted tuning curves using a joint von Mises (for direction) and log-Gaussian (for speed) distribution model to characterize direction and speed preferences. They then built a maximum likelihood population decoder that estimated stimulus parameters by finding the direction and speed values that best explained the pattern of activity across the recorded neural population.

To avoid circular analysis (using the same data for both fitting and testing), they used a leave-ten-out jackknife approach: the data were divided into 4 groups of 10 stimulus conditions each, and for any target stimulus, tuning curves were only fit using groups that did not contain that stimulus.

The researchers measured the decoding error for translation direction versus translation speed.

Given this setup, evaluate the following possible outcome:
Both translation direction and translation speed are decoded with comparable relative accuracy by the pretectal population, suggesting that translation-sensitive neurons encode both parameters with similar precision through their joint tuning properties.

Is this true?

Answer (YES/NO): NO